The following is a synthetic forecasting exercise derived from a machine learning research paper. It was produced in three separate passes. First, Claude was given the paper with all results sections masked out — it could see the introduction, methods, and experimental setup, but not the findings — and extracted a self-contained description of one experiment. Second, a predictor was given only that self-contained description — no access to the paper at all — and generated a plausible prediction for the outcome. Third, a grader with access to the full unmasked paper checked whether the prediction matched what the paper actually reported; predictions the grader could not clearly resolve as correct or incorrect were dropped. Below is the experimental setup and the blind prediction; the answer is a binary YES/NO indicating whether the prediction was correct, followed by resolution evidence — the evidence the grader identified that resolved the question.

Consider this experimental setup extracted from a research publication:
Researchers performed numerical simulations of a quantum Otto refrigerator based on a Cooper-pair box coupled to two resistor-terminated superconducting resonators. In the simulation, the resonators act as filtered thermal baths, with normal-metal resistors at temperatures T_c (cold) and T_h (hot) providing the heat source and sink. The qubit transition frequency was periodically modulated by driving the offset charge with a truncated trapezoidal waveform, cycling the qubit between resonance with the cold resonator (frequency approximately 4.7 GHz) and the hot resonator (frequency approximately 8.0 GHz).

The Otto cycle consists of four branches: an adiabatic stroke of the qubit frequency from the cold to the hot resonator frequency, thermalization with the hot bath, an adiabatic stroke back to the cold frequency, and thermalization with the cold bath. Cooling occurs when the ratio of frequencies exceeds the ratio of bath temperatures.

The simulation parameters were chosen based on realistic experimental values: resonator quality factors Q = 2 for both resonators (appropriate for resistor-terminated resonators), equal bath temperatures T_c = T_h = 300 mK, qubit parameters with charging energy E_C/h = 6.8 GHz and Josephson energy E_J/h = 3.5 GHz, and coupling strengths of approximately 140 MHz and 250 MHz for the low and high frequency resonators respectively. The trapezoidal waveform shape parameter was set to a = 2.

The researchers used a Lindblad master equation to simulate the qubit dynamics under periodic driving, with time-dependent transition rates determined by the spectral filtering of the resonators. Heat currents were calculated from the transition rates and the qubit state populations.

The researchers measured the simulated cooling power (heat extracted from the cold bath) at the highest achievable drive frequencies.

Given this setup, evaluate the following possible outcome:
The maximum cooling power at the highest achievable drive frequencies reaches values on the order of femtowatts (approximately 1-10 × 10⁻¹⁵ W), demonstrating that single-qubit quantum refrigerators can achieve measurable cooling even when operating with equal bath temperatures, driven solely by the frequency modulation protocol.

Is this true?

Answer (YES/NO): NO